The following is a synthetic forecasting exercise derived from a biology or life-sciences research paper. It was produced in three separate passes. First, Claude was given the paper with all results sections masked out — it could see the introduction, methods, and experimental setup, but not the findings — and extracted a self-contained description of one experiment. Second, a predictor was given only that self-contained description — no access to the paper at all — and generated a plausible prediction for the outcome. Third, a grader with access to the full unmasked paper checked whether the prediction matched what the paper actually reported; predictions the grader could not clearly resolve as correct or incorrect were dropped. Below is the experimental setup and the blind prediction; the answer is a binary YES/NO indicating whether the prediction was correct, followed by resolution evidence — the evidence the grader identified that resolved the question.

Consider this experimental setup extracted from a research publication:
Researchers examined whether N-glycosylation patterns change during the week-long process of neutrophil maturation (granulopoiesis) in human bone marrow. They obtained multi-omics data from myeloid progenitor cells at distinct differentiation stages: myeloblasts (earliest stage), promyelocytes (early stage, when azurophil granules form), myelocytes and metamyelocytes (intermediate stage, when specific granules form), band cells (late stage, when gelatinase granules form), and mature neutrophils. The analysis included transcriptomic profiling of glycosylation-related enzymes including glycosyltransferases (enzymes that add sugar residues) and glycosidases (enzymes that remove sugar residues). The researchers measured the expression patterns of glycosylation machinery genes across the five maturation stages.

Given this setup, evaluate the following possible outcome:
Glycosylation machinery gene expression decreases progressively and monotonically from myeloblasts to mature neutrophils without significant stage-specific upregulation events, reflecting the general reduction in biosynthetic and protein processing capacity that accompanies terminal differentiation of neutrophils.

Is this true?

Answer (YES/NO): NO